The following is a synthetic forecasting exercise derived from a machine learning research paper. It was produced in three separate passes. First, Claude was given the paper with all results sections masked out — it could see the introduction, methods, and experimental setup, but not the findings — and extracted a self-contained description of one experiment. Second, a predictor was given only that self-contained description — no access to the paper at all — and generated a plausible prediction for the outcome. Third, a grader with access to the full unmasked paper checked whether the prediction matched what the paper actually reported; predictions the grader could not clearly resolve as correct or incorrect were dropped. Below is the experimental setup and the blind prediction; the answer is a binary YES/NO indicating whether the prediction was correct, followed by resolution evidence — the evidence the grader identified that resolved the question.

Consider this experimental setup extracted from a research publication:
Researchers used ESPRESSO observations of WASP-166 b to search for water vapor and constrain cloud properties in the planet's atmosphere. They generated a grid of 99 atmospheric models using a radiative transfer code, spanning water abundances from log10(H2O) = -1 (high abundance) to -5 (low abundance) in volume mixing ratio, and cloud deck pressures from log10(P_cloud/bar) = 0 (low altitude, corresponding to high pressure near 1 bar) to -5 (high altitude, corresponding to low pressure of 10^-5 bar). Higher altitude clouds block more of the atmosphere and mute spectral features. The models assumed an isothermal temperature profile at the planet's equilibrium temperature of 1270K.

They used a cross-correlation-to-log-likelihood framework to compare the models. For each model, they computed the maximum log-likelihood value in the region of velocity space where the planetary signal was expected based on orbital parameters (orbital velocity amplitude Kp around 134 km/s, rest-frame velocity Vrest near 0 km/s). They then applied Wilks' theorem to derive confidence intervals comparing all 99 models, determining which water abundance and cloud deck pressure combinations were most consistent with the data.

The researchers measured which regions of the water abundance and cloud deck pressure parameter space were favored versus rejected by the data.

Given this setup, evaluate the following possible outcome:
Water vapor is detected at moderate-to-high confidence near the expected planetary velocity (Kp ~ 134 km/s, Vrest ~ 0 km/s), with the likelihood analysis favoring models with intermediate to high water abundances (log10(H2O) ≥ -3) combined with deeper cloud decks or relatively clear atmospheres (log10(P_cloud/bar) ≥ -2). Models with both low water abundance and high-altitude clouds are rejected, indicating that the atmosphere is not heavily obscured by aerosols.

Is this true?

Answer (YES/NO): NO